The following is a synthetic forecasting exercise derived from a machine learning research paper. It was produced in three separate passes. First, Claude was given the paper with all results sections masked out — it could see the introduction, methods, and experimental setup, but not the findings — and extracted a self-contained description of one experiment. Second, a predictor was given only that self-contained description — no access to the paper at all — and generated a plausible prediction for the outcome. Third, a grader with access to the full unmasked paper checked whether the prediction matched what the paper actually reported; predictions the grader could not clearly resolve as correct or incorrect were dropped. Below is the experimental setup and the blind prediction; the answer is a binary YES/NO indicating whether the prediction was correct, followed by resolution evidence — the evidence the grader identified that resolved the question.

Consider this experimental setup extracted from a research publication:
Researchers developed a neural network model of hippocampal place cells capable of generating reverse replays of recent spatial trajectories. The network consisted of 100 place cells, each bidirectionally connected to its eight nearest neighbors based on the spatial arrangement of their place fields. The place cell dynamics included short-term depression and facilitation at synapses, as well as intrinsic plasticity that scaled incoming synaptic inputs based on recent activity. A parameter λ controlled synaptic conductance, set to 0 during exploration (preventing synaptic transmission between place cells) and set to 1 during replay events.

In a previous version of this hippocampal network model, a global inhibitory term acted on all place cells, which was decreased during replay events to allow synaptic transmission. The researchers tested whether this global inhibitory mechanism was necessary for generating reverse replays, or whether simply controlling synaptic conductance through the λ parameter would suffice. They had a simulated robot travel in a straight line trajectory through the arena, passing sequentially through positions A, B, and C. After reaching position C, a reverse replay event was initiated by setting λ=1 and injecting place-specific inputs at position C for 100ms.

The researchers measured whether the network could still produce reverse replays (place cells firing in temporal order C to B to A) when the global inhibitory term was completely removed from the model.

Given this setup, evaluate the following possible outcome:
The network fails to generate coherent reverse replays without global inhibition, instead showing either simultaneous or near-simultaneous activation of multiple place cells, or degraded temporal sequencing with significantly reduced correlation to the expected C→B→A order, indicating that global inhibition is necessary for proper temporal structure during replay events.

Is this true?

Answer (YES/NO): NO